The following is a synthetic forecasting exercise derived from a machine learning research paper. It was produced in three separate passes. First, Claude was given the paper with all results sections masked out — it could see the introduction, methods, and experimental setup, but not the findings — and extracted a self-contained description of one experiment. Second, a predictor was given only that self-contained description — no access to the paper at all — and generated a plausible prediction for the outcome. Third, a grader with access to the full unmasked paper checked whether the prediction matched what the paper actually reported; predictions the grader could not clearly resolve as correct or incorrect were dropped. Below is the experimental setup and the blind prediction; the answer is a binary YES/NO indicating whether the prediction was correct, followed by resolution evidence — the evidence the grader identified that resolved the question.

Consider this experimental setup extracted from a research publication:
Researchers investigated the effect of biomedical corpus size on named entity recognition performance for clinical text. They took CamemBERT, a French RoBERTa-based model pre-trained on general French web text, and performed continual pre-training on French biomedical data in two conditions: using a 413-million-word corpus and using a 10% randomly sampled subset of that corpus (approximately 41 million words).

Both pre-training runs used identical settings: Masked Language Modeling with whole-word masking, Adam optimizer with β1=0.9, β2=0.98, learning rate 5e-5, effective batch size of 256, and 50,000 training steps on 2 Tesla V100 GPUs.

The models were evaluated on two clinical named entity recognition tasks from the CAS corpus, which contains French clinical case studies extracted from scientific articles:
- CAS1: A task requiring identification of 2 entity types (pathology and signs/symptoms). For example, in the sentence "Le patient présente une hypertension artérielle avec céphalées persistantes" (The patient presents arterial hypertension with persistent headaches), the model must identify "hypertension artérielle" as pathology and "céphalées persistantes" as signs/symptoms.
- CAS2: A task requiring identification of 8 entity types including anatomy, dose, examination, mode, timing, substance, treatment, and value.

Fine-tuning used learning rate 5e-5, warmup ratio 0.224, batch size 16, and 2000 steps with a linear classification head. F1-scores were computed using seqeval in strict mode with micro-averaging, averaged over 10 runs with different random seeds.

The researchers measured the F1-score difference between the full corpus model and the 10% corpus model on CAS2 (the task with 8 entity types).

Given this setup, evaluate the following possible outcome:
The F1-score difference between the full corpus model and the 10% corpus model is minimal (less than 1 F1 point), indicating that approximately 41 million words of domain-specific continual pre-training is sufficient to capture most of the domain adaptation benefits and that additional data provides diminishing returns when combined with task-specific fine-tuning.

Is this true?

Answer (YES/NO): NO